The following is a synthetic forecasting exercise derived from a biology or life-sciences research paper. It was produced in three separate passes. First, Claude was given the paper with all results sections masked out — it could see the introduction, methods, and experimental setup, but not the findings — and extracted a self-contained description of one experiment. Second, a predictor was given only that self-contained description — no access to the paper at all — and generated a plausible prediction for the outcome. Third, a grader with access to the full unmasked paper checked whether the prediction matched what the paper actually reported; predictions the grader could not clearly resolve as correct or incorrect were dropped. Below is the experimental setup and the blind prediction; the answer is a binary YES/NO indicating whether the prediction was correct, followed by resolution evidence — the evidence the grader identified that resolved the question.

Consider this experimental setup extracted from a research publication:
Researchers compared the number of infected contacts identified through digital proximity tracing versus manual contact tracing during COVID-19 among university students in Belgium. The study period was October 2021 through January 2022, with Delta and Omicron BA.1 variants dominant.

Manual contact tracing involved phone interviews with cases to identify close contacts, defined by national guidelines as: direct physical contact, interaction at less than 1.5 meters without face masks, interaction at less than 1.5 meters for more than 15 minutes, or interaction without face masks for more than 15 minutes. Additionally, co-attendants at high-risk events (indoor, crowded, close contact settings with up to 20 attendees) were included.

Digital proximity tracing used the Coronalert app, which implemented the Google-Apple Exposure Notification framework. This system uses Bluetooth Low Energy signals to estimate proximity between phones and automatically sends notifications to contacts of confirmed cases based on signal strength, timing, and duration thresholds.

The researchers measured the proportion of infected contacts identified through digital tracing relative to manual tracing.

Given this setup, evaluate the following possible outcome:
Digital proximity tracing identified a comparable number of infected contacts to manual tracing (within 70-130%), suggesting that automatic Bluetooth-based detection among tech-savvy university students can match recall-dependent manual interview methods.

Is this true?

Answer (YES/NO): NO